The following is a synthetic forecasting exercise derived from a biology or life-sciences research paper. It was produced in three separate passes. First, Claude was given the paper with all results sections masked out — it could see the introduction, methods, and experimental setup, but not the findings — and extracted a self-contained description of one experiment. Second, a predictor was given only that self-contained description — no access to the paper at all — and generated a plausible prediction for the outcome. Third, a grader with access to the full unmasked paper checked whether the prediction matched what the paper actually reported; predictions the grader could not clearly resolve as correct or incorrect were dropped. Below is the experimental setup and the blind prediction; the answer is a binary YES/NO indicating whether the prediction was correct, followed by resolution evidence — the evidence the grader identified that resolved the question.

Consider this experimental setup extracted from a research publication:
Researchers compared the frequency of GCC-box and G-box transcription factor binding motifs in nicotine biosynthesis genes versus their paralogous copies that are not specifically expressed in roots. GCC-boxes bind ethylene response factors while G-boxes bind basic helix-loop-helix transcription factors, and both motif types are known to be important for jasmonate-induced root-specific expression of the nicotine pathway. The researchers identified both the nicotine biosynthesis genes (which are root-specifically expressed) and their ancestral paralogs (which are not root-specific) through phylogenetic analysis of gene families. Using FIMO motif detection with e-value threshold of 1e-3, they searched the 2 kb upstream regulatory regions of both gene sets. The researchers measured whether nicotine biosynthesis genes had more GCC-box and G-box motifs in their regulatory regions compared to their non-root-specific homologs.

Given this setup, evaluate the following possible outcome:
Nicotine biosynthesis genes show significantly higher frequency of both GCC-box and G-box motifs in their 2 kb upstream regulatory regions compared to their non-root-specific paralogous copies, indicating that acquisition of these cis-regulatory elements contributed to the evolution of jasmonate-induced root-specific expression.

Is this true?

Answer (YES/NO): YES